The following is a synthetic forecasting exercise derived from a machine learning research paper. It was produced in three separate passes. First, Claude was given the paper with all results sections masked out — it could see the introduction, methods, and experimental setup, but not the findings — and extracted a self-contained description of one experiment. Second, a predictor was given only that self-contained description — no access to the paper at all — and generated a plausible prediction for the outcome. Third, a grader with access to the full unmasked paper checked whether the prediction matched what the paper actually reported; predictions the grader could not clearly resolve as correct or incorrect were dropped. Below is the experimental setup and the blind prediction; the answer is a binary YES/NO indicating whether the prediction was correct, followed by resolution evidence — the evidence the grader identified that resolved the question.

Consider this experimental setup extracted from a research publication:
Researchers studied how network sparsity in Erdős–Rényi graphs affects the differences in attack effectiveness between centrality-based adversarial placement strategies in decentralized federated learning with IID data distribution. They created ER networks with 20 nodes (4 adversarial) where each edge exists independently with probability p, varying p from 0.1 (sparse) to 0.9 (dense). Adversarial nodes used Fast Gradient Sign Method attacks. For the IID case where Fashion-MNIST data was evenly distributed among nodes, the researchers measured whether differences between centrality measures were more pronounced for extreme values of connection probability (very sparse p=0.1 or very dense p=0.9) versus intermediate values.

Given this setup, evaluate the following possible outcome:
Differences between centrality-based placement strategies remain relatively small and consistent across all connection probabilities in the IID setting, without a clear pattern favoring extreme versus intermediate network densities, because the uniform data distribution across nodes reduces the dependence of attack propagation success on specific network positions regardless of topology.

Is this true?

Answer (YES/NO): NO